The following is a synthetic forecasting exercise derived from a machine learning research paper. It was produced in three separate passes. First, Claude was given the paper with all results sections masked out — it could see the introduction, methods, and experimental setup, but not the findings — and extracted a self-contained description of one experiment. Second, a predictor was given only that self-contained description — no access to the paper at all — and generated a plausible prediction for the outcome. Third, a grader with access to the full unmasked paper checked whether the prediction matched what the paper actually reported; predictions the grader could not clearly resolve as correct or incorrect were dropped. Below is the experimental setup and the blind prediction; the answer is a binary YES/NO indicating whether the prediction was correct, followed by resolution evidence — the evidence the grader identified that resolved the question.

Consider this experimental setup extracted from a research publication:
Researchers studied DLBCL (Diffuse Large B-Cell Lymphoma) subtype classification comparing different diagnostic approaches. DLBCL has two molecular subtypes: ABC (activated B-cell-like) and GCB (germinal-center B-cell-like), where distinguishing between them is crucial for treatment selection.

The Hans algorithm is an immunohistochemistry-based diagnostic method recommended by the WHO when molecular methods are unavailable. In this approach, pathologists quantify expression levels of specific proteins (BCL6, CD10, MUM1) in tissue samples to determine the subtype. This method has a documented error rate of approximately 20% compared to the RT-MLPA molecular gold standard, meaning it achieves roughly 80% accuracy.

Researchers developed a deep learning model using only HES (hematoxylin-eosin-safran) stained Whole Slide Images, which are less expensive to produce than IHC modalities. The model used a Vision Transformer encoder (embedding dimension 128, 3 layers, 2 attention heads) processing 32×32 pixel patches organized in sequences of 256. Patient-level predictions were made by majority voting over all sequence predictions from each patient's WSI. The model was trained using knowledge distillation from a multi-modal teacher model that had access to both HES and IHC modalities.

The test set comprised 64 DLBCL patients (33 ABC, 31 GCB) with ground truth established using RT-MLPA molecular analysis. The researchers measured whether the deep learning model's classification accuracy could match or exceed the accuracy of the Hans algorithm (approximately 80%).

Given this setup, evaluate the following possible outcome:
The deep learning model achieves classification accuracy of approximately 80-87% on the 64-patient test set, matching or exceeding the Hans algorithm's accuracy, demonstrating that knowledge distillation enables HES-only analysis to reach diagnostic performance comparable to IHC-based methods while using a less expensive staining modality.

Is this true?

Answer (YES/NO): NO